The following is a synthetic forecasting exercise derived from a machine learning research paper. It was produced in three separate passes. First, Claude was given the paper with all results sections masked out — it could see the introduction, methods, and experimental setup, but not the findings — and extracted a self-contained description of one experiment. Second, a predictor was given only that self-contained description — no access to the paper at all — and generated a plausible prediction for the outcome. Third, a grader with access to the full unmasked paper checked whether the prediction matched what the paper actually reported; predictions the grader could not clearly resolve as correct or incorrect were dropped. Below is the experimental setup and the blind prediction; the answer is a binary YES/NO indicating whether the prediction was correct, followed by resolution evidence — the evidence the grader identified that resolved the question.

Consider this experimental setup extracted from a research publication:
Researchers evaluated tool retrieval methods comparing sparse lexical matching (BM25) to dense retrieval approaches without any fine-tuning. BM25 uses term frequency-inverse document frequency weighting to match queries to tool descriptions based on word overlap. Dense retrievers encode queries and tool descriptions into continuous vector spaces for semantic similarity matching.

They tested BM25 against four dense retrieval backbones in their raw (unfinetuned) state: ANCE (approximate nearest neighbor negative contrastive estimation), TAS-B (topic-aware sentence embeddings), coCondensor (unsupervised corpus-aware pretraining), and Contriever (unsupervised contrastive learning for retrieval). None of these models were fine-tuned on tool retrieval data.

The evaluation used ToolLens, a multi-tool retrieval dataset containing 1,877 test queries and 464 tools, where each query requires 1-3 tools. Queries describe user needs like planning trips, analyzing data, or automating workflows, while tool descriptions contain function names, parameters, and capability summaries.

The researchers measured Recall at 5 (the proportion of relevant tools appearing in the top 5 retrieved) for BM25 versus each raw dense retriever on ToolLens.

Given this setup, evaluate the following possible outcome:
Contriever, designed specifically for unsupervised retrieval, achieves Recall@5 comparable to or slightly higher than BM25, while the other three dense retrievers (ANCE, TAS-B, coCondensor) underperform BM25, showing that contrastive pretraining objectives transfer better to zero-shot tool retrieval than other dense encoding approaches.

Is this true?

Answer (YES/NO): NO